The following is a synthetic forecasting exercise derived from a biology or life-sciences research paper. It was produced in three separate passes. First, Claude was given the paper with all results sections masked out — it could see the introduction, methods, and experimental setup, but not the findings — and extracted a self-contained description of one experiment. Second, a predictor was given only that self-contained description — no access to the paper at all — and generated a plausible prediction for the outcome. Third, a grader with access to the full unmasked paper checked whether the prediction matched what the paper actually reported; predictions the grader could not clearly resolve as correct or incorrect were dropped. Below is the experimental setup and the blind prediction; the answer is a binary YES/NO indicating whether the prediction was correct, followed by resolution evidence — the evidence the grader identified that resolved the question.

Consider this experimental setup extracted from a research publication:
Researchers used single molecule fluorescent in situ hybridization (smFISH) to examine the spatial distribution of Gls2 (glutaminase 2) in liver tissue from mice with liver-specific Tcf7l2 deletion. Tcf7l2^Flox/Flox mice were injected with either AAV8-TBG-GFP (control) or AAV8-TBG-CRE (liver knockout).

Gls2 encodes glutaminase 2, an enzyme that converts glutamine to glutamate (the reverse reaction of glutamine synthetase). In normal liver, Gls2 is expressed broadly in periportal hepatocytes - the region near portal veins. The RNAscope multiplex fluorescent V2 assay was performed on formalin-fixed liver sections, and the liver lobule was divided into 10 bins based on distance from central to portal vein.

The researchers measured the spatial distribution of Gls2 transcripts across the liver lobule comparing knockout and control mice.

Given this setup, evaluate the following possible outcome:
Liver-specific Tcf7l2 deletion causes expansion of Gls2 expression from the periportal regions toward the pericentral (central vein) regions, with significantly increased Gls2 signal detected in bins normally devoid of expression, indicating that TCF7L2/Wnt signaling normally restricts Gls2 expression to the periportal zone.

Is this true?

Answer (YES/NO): YES